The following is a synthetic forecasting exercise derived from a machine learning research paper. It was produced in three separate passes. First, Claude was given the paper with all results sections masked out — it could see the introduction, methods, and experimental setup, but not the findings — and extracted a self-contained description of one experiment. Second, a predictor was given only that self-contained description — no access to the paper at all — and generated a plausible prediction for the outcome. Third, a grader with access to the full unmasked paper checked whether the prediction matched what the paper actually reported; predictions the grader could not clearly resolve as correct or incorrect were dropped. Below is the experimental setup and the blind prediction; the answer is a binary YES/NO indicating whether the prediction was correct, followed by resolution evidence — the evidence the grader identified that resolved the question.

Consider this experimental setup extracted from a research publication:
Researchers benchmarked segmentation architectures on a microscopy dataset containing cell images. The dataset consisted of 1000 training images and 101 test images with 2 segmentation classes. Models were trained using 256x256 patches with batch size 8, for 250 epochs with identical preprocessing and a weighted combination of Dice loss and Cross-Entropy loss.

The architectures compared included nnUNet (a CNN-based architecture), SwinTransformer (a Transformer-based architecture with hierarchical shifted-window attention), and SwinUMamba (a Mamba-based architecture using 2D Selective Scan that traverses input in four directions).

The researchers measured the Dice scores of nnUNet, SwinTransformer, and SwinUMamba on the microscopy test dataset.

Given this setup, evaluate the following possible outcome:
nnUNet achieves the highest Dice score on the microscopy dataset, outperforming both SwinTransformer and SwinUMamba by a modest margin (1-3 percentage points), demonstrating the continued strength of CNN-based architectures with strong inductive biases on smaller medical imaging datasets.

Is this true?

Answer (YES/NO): NO